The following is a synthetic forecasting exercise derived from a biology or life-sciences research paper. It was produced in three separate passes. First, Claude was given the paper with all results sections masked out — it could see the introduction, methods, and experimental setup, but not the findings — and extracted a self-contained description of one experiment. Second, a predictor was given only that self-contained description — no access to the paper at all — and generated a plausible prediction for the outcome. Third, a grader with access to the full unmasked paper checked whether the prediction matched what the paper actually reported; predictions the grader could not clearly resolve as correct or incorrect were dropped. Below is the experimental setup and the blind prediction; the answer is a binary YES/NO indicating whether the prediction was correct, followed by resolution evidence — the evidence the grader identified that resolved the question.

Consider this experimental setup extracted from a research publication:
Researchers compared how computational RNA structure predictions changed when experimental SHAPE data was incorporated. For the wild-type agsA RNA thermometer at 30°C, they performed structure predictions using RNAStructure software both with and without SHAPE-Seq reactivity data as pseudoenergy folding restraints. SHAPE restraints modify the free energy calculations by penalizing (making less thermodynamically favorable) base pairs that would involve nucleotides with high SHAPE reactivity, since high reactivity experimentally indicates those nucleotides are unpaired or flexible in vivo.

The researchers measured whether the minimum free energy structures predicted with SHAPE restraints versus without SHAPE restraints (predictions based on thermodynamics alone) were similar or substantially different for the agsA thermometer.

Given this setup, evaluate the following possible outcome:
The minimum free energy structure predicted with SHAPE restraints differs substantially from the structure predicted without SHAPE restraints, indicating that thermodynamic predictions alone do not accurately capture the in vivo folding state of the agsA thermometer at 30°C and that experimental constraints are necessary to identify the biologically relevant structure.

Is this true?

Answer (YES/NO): YES